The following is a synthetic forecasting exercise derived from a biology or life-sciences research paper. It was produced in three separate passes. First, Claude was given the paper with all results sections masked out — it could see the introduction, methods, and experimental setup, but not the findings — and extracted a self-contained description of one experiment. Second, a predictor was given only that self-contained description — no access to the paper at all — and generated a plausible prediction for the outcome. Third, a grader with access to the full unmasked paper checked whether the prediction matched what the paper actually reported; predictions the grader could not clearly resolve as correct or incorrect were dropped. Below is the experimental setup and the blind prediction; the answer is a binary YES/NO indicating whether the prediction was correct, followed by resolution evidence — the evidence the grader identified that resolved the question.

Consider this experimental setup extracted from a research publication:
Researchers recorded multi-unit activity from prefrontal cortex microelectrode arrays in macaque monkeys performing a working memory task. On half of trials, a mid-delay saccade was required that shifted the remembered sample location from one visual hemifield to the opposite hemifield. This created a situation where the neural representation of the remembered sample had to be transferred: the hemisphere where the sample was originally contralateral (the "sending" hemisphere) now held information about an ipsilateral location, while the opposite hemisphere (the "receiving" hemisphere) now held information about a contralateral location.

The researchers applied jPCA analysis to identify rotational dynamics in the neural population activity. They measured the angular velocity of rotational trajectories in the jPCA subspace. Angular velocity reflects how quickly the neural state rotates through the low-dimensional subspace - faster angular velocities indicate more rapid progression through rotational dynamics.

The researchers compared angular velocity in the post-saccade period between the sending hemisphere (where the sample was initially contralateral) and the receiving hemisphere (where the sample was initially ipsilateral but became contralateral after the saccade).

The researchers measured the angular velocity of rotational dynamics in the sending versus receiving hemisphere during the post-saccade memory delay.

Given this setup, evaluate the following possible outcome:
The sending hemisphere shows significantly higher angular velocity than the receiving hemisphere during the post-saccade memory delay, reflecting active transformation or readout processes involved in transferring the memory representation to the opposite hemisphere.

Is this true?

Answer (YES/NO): YES